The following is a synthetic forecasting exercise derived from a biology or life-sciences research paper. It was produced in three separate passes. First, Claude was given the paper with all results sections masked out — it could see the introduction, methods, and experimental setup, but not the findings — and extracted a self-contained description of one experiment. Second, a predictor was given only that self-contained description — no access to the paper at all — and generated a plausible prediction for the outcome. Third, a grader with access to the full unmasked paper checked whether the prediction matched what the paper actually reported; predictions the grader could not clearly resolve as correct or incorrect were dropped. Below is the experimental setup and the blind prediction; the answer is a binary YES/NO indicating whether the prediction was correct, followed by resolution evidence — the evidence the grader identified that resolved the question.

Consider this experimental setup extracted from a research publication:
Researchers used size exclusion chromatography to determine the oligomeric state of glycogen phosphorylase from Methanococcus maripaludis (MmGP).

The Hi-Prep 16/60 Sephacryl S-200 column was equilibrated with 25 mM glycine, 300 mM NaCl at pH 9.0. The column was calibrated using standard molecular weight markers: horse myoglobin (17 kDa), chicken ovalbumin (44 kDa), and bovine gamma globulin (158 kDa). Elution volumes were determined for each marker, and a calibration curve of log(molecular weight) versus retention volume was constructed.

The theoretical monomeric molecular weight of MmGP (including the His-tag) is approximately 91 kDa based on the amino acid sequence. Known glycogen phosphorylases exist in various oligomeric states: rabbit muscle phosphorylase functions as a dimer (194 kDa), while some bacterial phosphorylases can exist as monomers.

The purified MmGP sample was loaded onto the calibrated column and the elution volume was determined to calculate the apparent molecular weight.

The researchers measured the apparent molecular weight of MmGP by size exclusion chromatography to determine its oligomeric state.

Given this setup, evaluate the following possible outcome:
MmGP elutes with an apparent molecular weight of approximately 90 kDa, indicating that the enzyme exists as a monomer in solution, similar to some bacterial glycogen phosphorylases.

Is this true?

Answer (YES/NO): NO